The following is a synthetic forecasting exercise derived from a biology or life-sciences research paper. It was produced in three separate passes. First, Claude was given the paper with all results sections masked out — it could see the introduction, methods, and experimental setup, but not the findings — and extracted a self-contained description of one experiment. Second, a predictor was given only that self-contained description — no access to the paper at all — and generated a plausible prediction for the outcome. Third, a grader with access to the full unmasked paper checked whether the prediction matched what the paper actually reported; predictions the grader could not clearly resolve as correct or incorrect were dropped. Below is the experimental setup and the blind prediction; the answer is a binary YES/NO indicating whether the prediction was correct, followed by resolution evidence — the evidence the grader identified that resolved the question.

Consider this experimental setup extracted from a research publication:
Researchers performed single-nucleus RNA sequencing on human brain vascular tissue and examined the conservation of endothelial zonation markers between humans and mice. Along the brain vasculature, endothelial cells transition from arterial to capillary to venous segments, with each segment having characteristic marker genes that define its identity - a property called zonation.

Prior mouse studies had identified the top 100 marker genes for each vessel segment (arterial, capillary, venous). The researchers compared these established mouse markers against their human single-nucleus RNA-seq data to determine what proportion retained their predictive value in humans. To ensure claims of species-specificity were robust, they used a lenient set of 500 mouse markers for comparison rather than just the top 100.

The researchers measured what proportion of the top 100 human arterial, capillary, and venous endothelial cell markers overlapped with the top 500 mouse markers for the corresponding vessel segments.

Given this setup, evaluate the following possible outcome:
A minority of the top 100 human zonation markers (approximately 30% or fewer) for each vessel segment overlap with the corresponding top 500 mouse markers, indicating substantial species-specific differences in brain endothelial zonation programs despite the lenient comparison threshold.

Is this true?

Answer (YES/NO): YES